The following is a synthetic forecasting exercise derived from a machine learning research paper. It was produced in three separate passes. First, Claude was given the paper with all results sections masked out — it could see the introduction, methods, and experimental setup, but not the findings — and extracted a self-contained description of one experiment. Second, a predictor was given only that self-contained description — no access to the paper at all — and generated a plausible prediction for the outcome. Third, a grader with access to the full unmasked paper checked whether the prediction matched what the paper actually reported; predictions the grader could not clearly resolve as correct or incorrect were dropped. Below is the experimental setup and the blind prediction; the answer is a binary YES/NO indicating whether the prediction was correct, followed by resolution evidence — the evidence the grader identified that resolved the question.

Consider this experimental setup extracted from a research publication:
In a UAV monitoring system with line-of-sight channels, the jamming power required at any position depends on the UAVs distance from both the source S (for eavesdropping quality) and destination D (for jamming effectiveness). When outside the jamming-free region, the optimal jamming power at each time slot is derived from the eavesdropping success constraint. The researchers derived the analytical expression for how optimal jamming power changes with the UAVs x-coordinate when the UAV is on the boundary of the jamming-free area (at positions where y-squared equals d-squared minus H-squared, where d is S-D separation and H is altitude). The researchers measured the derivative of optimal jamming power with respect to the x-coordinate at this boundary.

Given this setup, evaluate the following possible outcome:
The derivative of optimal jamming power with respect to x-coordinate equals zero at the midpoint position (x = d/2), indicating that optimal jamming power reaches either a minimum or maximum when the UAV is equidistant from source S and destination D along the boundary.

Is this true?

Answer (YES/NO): NO